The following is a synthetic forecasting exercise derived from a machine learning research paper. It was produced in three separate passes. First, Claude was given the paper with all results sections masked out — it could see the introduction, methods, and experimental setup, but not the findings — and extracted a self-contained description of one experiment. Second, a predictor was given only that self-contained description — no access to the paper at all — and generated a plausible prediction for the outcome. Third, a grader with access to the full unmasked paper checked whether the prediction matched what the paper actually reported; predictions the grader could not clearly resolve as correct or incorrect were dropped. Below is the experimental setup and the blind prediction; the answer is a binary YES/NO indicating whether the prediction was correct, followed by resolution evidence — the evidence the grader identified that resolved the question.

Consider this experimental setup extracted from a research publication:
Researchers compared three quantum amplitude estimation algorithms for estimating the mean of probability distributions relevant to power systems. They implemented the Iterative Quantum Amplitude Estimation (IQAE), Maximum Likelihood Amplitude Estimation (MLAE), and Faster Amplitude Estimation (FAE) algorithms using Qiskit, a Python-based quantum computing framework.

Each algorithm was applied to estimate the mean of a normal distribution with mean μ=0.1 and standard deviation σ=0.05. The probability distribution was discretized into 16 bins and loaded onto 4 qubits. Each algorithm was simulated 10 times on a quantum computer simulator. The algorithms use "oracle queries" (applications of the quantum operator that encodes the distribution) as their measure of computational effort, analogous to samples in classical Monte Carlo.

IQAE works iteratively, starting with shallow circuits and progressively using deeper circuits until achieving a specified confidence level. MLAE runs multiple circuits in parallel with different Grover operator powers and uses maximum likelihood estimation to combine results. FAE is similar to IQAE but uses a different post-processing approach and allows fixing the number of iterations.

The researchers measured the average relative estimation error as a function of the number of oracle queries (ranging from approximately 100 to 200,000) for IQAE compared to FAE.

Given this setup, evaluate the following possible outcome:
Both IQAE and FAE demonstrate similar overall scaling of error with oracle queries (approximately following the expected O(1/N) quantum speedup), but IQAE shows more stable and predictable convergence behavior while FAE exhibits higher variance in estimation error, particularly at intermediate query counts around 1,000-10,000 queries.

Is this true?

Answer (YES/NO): NO